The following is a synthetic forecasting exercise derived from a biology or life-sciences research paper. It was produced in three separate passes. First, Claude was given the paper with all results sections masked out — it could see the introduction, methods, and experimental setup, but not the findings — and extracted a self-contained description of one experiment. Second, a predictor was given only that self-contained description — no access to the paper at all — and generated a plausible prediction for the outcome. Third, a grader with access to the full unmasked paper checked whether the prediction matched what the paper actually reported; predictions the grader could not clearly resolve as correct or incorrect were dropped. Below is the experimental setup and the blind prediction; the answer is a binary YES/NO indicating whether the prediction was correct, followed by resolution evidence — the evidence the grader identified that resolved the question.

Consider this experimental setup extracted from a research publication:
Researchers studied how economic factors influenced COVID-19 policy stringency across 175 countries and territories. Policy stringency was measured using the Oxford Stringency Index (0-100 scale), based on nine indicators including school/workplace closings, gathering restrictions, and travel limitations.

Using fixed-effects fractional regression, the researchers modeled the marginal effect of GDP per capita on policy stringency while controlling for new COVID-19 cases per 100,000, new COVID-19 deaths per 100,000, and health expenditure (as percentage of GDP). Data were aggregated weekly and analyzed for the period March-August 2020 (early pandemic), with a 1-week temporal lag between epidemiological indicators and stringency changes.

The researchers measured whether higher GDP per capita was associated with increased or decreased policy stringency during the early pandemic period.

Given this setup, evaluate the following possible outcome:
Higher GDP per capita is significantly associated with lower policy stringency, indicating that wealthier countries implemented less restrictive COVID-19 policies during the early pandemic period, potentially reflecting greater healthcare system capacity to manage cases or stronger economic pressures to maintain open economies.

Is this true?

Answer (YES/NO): YES